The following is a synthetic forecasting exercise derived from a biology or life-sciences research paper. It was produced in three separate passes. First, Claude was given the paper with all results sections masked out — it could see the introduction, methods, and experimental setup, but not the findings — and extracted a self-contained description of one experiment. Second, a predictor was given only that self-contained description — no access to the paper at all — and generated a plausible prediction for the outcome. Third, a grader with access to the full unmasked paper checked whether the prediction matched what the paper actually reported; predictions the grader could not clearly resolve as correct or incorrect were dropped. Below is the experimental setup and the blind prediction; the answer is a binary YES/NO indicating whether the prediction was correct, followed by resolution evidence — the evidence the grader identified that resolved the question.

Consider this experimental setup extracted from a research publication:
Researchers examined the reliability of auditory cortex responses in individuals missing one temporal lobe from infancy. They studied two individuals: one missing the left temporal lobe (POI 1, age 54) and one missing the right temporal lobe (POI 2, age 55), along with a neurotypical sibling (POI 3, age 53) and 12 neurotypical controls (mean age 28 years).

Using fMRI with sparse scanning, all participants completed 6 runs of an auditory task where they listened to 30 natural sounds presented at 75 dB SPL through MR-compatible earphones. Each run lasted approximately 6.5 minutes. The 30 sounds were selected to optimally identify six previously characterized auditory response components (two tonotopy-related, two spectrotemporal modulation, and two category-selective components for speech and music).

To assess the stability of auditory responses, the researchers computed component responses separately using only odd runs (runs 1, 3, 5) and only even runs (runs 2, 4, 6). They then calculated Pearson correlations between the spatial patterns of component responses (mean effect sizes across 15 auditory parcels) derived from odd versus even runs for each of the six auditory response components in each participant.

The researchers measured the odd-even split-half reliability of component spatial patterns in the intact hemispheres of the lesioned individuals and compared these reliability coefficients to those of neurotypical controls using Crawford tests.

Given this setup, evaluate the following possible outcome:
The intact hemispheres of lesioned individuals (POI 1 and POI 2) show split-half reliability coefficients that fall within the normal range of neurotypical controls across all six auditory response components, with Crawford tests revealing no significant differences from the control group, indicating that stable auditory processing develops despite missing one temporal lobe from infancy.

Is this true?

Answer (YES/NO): YES